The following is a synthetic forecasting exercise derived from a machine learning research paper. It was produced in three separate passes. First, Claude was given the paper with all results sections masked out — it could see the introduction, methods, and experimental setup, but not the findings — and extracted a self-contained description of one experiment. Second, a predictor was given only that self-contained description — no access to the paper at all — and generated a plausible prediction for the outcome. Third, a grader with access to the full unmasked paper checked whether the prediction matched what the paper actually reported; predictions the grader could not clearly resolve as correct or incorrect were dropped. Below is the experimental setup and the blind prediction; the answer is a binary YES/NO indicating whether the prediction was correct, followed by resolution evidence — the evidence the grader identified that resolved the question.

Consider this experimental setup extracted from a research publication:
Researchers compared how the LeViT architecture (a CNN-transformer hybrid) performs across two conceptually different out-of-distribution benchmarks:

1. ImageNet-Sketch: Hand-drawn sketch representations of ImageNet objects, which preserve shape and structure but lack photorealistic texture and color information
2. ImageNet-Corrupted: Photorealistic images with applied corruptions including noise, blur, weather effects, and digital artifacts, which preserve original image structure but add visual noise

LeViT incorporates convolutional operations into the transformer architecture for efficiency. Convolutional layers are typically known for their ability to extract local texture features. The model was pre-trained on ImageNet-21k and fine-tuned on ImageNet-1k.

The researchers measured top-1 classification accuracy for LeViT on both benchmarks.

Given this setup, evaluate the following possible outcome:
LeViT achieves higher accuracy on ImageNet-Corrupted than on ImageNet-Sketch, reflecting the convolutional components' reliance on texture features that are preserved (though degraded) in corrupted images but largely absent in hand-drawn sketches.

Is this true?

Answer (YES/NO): YES